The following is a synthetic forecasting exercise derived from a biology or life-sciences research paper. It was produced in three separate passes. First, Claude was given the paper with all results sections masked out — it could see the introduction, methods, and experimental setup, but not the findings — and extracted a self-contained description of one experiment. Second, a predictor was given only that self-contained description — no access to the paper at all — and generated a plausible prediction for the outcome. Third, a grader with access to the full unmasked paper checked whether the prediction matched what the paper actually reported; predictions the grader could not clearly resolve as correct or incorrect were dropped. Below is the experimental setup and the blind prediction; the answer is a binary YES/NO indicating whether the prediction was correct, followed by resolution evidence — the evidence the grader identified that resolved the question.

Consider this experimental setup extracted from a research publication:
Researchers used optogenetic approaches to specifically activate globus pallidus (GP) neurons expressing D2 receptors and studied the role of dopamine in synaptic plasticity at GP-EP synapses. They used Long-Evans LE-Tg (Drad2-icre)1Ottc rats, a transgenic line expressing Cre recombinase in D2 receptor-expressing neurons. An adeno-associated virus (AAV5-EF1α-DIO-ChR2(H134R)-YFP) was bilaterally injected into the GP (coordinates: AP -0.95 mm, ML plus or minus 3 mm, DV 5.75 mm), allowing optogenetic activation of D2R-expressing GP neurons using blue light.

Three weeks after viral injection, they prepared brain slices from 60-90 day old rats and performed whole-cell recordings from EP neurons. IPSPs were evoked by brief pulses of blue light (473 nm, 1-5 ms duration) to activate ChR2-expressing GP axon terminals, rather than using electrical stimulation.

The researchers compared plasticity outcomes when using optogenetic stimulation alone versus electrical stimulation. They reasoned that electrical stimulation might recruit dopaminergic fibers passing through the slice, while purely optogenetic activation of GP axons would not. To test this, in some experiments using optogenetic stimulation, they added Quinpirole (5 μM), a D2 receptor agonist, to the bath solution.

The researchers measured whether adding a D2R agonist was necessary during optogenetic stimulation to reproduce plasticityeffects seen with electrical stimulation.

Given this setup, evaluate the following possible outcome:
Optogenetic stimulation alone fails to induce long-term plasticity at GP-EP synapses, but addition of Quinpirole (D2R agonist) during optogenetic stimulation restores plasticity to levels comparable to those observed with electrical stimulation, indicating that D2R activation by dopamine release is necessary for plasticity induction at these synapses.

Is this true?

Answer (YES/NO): NO